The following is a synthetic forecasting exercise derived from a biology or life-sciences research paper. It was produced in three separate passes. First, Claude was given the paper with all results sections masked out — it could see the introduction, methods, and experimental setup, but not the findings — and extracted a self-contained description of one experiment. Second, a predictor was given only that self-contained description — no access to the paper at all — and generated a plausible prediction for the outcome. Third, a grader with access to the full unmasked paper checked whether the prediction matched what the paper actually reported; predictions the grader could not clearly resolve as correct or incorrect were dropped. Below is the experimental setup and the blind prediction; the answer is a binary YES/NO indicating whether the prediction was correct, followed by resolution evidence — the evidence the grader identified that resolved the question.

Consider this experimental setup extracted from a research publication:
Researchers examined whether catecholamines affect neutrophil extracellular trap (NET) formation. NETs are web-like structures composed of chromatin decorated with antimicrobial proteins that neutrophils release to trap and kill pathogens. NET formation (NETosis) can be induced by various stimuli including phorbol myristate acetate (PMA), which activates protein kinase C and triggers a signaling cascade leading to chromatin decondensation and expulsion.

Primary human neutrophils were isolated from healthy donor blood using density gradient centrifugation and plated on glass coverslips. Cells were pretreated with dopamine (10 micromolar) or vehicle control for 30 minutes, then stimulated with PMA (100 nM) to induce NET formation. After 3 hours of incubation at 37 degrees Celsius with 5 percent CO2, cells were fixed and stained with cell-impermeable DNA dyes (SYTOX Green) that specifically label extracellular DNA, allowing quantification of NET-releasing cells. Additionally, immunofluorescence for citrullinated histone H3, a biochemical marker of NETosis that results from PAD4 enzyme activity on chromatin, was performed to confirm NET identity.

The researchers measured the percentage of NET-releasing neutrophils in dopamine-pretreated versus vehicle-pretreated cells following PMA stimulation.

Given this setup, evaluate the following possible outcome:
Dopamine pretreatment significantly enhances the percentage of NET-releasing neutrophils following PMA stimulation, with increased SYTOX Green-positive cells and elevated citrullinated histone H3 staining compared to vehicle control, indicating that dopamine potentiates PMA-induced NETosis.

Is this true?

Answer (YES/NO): NO